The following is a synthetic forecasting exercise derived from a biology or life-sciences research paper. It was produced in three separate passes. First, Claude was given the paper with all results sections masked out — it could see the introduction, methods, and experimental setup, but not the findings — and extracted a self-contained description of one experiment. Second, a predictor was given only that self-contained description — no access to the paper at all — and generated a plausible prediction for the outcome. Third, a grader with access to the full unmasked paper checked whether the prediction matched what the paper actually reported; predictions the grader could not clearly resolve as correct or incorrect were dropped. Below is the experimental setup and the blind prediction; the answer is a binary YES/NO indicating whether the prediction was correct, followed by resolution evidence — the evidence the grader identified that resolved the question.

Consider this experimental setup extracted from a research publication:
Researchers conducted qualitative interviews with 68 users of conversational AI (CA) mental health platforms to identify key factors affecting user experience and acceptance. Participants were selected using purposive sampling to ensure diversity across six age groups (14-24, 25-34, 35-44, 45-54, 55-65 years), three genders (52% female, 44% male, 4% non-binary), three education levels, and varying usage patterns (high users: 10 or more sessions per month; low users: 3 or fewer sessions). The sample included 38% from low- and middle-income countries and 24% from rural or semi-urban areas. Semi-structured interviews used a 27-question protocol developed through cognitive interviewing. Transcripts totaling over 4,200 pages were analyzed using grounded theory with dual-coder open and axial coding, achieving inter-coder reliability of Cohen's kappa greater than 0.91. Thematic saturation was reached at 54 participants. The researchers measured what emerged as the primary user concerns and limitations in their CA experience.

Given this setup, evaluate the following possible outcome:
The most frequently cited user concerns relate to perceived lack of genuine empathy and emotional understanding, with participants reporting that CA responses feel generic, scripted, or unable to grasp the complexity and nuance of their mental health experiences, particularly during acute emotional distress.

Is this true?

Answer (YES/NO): NO